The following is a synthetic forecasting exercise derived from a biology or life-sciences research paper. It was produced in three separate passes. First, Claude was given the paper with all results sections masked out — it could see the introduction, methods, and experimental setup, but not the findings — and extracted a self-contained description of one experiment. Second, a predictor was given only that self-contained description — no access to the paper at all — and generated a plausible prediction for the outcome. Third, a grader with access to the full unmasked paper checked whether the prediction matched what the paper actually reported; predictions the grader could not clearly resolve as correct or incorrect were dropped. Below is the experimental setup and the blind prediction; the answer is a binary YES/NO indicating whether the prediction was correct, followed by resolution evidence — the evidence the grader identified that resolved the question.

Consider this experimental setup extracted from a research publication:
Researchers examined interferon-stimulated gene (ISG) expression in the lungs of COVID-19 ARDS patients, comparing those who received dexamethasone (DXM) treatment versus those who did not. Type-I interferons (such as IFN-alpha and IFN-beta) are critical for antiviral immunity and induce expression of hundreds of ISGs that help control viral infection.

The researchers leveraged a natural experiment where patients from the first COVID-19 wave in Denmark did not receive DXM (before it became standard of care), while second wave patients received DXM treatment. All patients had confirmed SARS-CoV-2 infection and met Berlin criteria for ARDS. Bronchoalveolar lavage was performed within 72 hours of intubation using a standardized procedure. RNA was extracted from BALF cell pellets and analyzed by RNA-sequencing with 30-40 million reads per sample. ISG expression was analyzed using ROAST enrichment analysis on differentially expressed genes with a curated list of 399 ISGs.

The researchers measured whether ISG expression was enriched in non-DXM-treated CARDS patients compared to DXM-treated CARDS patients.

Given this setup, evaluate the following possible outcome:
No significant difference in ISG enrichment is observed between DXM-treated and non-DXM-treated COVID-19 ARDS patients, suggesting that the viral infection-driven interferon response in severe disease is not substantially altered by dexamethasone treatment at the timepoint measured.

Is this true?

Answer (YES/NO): NO